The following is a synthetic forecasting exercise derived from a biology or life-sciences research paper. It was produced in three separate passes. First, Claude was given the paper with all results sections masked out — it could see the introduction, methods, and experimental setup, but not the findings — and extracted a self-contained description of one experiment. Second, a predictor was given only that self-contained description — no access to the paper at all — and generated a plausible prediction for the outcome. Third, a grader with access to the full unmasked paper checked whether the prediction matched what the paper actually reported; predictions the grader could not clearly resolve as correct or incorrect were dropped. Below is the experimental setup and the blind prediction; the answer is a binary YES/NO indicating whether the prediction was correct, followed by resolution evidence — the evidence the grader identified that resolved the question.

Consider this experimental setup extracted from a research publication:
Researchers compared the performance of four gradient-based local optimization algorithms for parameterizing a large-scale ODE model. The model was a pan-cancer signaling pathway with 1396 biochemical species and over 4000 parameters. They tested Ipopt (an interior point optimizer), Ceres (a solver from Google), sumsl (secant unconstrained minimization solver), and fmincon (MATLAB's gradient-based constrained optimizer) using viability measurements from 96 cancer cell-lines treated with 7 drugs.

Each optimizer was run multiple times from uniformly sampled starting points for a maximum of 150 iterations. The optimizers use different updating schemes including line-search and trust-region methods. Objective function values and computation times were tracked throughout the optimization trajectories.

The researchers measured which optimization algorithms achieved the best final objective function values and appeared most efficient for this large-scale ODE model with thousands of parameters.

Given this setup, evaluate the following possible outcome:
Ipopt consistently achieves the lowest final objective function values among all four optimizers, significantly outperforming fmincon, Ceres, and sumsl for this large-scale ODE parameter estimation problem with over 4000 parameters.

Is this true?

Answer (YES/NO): NO